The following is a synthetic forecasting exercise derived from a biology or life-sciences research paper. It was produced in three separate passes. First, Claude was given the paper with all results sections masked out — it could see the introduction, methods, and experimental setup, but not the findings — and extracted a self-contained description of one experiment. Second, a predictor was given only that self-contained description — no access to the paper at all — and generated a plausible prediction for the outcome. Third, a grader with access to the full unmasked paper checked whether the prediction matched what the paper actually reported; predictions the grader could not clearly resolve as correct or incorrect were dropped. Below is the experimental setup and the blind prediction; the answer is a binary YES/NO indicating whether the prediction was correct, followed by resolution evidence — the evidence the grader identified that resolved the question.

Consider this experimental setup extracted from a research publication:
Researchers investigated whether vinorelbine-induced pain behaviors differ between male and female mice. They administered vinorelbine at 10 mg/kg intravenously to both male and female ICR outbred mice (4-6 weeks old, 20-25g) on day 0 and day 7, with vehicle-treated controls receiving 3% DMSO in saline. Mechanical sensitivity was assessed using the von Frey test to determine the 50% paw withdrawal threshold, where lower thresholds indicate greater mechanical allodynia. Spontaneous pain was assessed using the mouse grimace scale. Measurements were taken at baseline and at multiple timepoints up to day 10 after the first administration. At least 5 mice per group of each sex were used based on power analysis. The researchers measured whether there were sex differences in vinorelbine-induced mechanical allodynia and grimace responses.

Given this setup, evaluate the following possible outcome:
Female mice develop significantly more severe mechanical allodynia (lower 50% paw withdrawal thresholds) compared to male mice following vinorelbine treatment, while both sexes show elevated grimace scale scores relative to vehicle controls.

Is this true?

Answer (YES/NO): NO